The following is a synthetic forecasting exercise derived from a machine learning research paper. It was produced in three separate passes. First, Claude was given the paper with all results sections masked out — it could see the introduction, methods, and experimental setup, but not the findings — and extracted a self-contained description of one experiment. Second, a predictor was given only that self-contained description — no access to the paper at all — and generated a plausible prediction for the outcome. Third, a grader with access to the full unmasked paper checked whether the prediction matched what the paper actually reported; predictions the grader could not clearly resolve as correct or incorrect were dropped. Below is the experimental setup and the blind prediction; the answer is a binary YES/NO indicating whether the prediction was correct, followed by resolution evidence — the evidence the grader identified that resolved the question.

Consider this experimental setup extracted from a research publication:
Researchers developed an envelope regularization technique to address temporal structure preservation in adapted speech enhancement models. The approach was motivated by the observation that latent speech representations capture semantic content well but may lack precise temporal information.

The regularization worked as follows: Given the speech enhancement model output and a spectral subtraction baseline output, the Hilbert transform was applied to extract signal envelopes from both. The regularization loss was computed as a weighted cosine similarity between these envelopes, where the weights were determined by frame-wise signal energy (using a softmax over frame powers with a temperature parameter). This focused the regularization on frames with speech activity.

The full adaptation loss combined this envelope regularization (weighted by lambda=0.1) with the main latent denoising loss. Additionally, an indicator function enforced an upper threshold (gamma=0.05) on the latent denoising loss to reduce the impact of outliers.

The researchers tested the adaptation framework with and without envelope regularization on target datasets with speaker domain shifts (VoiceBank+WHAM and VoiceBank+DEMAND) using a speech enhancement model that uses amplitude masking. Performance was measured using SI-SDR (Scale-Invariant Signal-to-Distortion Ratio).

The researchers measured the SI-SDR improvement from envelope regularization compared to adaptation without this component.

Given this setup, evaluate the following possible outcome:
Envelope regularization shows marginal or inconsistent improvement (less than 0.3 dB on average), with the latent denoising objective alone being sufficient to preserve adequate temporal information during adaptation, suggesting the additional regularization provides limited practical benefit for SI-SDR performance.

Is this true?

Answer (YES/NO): NO